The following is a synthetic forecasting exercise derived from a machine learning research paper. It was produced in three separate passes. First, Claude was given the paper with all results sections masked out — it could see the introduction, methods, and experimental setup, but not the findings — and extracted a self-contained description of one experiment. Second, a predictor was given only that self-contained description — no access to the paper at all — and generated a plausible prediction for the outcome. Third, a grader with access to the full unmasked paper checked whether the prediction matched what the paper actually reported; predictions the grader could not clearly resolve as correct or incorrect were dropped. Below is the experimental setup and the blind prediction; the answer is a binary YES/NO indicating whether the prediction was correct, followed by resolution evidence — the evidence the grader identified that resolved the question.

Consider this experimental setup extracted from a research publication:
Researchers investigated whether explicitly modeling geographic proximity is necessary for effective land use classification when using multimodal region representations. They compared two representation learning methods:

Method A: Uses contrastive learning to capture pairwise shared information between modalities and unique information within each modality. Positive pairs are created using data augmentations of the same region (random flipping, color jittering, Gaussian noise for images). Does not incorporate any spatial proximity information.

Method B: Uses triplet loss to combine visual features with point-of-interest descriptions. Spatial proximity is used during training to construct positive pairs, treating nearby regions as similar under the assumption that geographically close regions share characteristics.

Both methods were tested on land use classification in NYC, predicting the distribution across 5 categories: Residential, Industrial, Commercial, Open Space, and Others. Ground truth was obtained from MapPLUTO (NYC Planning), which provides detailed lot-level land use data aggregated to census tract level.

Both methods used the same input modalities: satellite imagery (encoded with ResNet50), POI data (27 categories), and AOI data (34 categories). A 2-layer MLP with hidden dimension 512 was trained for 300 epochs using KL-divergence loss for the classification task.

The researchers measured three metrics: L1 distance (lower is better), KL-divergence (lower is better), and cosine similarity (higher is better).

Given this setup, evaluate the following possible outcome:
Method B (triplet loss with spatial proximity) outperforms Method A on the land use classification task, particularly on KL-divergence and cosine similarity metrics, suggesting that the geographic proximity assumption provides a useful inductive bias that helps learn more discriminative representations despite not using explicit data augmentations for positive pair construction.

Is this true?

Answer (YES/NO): NO